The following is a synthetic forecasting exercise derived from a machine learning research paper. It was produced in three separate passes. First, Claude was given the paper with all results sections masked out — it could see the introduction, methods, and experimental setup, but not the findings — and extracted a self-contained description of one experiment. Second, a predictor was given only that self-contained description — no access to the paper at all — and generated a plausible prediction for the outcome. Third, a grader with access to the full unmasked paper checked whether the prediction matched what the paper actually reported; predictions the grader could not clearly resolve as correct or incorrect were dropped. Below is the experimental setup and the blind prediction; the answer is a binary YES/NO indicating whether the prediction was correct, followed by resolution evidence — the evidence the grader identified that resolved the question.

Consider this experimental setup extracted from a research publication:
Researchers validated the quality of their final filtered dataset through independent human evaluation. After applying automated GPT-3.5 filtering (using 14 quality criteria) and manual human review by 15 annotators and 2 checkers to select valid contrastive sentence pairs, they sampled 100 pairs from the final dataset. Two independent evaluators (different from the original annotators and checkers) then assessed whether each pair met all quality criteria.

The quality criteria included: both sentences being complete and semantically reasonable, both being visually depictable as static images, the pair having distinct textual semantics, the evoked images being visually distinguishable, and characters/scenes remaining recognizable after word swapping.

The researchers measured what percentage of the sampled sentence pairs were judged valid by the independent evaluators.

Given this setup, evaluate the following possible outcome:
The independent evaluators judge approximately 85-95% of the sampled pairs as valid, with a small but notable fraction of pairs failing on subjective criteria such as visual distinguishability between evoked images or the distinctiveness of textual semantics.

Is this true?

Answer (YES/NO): NO